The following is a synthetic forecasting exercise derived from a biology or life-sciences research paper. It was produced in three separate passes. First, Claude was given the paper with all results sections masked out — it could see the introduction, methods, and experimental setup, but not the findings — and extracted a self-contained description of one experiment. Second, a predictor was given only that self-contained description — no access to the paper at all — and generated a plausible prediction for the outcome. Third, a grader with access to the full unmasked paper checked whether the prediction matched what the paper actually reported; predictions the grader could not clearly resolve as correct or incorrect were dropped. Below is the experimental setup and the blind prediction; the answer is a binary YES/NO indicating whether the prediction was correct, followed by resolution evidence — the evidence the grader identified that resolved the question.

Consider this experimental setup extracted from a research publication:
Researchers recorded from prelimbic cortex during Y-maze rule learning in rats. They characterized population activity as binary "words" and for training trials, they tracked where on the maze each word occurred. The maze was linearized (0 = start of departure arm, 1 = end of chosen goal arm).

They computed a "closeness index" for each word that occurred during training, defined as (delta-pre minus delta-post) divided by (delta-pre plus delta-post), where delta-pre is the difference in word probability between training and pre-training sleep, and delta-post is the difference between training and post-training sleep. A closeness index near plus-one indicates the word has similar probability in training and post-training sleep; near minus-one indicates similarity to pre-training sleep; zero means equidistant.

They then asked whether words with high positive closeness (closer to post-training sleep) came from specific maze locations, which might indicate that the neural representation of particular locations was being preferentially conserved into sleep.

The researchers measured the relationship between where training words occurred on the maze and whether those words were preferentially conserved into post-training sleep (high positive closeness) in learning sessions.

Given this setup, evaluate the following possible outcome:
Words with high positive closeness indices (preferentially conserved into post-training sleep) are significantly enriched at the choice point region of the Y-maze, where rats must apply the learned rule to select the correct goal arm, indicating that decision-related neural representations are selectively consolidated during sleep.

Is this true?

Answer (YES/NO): NO